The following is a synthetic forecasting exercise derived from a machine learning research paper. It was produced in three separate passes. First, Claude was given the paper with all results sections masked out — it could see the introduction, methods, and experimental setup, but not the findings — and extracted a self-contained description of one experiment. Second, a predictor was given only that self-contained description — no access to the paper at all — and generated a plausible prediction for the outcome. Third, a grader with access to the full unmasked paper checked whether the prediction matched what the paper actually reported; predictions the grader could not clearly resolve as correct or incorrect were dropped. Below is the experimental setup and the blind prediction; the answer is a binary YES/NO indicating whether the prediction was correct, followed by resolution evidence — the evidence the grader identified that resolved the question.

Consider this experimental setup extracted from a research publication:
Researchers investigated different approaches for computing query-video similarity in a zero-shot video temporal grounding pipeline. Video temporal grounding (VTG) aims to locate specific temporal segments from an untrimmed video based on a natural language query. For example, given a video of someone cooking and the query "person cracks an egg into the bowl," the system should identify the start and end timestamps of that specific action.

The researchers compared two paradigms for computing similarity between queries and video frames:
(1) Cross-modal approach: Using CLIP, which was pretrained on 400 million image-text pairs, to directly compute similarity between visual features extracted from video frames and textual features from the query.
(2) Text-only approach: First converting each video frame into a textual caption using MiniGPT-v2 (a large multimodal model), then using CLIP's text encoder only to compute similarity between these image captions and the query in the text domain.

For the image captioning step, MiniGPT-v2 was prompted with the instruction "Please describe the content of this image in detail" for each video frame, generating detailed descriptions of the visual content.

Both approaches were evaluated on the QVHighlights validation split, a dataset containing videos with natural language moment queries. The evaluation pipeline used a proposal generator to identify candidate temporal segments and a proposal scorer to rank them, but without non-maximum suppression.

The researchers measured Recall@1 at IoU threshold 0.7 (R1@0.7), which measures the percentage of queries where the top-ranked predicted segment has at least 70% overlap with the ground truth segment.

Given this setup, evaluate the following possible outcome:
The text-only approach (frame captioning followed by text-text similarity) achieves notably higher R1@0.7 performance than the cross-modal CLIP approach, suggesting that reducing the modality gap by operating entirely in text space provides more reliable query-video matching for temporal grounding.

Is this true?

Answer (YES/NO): YES